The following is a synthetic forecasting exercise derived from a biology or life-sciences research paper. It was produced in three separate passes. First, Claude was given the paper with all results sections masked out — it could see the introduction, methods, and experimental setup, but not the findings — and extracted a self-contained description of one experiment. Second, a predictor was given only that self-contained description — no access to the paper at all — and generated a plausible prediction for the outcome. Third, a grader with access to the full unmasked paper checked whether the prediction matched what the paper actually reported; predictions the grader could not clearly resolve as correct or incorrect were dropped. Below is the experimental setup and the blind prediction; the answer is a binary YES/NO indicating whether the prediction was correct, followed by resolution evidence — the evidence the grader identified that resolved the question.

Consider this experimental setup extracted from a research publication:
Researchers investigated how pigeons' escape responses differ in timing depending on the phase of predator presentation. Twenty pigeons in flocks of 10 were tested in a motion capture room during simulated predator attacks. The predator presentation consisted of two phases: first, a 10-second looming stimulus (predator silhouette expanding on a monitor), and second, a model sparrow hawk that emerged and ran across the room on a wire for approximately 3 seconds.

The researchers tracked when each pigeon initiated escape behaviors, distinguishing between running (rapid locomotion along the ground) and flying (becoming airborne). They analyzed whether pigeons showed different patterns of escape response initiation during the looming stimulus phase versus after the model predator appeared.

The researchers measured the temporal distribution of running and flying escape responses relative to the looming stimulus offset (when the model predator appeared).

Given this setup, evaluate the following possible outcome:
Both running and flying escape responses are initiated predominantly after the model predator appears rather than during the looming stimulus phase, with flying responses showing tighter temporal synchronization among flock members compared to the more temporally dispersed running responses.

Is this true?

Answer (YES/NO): NO